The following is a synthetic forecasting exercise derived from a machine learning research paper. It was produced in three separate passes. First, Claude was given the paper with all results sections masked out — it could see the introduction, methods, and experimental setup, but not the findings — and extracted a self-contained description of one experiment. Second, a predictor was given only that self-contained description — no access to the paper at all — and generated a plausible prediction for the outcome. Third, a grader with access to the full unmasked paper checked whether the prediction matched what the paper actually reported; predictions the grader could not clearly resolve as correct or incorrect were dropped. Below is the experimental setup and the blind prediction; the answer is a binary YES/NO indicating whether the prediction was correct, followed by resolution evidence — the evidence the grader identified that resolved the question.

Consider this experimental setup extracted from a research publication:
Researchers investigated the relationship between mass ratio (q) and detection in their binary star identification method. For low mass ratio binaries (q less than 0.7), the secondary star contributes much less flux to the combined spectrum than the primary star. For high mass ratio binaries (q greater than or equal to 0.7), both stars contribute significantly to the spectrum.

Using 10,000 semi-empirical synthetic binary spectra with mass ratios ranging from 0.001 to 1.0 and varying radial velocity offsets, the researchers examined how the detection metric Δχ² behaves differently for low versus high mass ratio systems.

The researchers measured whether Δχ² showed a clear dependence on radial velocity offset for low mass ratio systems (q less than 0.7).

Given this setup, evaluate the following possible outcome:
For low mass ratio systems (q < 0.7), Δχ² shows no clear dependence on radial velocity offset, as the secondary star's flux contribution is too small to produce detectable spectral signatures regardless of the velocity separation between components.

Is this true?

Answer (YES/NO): YES